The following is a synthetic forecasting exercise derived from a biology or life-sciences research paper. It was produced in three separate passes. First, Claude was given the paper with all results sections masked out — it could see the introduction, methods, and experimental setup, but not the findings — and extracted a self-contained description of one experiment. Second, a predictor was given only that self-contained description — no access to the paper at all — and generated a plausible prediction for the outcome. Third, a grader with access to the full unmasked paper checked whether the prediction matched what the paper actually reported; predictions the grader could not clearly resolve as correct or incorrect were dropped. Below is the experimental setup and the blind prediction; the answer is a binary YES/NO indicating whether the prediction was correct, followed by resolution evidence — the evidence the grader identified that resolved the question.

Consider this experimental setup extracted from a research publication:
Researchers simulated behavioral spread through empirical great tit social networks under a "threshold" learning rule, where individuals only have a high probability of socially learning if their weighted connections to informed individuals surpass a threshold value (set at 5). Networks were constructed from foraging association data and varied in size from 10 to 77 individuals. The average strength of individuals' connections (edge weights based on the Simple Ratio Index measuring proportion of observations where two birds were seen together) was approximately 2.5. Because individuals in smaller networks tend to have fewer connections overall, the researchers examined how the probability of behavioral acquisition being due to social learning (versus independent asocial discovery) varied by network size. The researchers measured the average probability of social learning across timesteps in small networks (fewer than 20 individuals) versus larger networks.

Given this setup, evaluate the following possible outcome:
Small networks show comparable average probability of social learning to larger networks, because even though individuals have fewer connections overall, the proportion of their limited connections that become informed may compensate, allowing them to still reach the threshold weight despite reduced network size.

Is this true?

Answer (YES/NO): NO